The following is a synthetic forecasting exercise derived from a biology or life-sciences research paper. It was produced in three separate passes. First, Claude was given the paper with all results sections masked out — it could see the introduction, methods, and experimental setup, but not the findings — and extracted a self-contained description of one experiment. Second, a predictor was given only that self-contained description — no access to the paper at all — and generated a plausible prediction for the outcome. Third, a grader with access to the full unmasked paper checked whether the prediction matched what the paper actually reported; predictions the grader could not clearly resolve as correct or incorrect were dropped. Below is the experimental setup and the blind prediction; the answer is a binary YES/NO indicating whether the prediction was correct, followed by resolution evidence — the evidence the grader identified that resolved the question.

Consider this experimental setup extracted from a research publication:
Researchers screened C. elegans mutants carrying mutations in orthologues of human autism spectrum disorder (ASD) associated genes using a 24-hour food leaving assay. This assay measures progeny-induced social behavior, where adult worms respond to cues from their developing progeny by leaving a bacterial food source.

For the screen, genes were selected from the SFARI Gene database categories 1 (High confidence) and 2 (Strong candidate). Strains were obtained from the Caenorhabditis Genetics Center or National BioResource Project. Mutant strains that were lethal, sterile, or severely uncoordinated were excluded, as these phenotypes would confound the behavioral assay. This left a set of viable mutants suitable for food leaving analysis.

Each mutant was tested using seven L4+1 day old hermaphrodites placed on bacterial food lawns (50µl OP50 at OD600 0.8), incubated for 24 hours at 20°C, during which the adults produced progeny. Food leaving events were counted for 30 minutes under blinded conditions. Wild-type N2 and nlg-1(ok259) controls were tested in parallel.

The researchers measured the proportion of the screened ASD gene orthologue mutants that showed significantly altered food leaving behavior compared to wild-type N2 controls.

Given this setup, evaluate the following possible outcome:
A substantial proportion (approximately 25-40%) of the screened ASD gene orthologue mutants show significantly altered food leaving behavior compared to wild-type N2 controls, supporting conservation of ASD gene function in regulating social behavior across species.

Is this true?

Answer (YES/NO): NO